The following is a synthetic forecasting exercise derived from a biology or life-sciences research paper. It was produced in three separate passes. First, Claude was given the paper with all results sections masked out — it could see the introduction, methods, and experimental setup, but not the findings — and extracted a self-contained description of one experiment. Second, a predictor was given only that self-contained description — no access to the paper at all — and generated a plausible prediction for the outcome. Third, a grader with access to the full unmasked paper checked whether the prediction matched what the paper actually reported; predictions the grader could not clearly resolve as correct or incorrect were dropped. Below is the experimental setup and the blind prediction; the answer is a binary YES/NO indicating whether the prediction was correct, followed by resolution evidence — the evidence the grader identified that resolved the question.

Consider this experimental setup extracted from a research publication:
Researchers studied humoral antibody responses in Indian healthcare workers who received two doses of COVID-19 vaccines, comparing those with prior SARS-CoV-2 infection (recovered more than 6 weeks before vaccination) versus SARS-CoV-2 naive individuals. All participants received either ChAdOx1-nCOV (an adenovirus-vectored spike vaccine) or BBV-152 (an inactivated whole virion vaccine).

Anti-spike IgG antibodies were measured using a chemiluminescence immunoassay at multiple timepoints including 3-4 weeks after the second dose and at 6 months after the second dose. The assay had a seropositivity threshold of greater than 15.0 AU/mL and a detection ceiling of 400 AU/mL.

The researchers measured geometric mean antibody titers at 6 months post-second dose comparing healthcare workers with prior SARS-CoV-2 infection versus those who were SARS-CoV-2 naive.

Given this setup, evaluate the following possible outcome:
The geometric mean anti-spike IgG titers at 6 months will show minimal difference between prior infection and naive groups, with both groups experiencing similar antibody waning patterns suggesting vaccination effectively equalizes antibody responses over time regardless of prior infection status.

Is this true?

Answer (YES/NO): NO